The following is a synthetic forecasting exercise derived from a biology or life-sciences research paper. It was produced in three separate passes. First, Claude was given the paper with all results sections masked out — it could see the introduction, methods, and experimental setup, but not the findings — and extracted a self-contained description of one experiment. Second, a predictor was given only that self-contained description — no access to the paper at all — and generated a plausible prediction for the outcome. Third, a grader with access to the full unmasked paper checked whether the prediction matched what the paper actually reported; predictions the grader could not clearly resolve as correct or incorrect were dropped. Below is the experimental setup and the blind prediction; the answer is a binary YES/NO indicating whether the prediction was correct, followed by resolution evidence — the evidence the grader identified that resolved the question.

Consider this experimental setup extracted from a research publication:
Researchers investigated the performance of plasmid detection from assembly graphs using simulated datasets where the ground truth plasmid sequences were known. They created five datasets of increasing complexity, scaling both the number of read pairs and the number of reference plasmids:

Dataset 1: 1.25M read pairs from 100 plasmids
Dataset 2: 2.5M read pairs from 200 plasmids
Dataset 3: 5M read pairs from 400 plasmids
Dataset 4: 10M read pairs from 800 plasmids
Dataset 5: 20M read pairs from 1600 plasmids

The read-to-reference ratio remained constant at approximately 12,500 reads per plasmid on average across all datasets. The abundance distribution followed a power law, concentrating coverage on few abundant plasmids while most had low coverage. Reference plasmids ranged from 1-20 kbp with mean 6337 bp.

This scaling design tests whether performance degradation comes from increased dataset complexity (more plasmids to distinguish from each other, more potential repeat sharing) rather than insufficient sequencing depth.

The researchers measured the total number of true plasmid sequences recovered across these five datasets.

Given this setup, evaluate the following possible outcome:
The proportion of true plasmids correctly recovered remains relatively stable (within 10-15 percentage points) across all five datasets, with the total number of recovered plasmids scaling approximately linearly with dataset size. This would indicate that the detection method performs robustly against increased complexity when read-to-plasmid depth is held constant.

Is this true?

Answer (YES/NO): NO